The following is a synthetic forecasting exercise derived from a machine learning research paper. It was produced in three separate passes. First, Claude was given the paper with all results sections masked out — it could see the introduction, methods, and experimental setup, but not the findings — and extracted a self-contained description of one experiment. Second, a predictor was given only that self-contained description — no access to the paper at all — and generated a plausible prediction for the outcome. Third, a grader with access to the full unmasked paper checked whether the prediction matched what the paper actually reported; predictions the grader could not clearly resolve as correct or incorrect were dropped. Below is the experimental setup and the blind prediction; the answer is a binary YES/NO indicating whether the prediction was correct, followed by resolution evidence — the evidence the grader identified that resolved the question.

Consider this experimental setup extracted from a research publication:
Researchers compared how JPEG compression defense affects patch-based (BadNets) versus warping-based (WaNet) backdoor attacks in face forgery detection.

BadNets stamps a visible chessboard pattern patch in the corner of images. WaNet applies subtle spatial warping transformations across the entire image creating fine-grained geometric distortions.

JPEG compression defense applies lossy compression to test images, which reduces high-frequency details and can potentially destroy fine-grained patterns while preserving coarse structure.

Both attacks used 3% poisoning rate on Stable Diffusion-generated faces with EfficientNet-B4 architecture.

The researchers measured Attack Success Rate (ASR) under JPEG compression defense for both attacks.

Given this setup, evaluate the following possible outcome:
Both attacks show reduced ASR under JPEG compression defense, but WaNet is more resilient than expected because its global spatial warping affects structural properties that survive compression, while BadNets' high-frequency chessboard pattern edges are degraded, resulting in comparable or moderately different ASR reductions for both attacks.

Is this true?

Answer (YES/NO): NO